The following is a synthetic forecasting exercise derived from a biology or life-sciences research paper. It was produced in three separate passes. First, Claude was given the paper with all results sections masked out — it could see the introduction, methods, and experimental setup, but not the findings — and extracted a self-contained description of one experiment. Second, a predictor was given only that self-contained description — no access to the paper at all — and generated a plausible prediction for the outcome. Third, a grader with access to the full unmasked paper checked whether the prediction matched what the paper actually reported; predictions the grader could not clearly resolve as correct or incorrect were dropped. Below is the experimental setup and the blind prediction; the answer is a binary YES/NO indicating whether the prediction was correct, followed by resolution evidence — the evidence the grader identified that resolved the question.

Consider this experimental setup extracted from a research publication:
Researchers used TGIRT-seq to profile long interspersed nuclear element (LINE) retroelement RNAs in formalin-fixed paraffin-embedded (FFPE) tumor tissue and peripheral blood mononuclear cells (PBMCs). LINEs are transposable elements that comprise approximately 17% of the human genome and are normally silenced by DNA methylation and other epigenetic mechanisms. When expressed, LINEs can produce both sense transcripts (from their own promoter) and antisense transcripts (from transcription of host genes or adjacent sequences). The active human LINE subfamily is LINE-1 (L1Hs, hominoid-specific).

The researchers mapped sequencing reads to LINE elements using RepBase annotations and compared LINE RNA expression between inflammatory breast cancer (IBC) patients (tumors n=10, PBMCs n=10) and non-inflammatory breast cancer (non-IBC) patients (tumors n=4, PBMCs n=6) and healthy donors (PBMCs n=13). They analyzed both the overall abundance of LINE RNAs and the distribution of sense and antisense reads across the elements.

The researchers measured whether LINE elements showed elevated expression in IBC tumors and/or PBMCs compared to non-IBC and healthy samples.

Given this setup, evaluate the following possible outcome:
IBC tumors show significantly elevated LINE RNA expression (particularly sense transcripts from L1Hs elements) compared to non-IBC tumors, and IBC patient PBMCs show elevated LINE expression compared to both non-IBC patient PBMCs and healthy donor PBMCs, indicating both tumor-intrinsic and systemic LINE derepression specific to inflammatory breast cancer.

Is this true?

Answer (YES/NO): YES